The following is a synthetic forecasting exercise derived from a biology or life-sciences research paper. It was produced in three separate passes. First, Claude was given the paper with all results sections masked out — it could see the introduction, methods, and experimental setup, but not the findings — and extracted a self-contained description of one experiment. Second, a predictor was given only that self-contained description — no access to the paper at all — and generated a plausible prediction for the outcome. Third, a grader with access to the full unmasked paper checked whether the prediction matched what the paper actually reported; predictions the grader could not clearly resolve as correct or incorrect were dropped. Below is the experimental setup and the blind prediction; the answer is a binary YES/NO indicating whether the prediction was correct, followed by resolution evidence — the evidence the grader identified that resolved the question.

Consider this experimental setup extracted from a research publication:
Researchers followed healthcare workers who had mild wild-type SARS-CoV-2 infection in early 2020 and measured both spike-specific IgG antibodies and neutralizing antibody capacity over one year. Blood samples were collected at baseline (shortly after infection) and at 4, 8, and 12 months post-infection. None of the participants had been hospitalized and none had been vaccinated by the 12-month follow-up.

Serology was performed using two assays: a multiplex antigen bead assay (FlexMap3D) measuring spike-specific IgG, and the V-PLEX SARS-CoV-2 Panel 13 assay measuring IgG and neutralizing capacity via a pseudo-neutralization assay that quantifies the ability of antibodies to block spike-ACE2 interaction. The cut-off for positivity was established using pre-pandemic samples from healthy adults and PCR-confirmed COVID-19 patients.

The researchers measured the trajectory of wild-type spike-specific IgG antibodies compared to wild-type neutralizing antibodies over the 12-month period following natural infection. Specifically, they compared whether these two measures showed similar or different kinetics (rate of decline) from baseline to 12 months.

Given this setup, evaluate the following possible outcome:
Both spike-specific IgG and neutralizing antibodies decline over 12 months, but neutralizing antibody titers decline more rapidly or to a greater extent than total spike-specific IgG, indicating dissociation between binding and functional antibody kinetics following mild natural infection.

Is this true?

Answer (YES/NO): NO